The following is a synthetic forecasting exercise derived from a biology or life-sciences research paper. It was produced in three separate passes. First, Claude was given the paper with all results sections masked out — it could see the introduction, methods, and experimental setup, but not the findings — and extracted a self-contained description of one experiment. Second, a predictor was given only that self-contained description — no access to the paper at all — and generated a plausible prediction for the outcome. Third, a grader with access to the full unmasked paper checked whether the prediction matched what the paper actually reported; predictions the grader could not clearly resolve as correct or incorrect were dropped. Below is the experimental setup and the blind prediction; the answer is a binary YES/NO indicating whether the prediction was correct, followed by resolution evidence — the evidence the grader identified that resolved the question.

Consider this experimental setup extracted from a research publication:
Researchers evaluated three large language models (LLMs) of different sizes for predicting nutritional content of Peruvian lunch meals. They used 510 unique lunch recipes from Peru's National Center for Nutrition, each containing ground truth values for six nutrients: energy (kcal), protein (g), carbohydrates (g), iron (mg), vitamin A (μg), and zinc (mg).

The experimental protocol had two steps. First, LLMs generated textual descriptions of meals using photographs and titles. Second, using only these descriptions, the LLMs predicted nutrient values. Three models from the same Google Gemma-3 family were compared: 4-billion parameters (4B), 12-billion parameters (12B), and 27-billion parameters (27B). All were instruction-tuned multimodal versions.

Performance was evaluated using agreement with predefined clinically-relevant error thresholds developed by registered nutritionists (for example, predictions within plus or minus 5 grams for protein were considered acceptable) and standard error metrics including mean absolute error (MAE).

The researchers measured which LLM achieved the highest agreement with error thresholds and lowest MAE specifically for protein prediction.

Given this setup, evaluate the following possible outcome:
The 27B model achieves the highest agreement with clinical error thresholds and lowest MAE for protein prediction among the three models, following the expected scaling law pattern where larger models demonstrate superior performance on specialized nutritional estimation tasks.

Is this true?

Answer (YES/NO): NO